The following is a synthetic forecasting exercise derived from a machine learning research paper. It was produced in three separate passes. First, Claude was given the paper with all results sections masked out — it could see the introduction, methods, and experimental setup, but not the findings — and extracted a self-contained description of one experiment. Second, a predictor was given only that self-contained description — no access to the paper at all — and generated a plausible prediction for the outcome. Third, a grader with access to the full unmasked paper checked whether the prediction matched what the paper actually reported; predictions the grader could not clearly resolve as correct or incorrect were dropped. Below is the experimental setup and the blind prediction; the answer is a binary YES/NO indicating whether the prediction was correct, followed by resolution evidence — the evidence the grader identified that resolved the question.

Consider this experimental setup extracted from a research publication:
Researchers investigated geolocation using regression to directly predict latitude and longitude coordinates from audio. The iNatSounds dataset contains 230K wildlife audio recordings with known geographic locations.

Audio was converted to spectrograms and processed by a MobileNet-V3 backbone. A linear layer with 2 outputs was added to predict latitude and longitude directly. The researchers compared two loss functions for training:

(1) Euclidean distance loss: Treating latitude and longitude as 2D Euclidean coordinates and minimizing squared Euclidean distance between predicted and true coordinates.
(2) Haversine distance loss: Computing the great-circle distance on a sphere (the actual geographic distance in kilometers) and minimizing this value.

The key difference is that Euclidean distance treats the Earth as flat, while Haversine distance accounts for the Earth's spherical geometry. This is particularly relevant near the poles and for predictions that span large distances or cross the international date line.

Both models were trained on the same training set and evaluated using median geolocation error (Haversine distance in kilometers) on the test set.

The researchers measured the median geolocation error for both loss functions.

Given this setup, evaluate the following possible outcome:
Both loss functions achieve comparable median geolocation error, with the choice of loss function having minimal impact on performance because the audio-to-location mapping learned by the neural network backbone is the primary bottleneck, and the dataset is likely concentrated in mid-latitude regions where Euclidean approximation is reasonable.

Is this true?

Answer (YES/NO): NO